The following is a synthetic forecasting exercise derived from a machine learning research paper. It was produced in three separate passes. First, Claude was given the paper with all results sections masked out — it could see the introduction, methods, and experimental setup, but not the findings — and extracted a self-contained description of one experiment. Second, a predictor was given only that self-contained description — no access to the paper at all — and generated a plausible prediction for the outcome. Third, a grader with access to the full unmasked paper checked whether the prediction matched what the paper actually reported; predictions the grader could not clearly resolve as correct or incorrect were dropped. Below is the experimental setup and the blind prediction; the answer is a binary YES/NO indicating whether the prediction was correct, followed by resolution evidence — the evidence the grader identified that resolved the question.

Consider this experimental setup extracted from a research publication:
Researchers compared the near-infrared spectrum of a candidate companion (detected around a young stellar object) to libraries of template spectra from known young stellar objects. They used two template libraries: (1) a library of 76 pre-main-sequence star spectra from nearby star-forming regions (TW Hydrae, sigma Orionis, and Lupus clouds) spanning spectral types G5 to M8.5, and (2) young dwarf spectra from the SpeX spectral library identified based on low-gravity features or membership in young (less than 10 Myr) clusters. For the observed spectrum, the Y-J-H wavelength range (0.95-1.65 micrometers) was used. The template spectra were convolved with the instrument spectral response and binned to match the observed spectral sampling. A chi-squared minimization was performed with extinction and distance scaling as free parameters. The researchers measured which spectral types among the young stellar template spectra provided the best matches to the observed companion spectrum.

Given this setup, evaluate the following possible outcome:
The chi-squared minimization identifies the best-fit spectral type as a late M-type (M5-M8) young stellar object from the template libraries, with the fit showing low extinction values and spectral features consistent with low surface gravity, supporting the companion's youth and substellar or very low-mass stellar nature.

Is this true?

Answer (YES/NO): NO